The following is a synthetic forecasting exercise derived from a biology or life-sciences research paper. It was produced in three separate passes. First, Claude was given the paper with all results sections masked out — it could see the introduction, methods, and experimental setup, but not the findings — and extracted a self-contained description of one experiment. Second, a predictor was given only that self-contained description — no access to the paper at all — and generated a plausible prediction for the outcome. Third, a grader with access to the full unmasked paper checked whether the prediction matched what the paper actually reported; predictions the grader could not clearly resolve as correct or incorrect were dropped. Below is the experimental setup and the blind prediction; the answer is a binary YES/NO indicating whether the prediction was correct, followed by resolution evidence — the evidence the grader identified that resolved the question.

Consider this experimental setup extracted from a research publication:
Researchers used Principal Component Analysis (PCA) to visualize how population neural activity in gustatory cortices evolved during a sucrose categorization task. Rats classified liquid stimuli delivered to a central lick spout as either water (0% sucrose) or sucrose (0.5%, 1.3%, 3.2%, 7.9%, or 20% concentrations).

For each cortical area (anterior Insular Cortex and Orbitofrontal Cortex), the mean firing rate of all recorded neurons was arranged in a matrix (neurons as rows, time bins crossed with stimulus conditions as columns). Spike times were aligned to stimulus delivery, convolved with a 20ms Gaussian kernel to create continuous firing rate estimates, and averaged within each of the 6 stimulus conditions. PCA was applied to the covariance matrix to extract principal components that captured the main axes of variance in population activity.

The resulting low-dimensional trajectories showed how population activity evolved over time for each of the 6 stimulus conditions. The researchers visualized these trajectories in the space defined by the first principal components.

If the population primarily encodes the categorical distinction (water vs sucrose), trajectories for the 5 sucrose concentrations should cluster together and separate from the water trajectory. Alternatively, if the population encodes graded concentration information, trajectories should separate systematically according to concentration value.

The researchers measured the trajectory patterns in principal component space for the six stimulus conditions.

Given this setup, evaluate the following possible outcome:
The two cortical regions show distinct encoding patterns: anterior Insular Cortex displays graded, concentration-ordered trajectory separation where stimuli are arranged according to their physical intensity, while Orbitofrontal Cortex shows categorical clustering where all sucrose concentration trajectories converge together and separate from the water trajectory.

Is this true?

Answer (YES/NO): NO